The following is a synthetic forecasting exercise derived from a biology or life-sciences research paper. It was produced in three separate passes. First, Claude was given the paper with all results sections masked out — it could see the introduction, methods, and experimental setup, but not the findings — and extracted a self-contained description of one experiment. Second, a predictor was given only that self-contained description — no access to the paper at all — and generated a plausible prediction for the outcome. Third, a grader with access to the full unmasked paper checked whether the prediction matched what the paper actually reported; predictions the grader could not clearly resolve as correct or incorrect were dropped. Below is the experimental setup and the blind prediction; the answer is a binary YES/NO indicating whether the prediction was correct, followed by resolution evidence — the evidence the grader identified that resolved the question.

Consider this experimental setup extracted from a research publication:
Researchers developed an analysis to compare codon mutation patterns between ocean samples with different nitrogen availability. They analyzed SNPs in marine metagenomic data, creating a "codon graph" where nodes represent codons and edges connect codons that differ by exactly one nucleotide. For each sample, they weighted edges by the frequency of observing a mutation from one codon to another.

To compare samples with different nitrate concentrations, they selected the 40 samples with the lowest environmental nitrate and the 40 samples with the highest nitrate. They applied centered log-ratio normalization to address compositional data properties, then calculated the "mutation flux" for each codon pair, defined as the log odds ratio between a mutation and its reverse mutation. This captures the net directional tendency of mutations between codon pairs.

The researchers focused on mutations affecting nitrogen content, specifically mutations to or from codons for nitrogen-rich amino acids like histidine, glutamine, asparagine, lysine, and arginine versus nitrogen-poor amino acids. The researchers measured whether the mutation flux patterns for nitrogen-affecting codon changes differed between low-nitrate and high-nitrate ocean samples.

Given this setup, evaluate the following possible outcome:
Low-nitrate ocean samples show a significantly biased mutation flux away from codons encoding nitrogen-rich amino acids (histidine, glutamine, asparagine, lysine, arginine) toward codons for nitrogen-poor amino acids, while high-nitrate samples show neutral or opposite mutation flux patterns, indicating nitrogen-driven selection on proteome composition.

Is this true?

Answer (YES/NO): YES